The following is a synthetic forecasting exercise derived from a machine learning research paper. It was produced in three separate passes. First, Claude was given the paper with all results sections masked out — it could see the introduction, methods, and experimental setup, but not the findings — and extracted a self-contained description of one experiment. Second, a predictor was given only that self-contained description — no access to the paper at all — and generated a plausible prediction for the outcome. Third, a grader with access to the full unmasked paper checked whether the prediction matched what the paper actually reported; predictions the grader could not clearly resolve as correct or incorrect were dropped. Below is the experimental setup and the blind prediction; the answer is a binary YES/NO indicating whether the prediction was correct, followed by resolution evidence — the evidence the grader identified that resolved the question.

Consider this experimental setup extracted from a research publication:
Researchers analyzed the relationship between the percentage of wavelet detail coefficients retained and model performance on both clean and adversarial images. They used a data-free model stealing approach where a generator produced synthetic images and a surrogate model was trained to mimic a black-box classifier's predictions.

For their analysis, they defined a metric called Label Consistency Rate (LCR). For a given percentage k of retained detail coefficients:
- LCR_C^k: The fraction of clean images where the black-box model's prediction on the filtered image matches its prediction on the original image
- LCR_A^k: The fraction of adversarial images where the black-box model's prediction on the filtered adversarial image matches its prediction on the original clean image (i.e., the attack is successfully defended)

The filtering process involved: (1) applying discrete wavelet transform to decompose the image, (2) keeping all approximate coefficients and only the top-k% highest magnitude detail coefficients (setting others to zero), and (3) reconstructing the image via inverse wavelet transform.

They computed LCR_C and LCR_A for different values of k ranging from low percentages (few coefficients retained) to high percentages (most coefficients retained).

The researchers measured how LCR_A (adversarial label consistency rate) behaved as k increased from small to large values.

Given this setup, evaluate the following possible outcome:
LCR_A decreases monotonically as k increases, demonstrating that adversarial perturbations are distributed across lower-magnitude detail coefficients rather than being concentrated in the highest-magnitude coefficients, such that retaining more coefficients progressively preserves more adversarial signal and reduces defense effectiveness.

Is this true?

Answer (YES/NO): NO